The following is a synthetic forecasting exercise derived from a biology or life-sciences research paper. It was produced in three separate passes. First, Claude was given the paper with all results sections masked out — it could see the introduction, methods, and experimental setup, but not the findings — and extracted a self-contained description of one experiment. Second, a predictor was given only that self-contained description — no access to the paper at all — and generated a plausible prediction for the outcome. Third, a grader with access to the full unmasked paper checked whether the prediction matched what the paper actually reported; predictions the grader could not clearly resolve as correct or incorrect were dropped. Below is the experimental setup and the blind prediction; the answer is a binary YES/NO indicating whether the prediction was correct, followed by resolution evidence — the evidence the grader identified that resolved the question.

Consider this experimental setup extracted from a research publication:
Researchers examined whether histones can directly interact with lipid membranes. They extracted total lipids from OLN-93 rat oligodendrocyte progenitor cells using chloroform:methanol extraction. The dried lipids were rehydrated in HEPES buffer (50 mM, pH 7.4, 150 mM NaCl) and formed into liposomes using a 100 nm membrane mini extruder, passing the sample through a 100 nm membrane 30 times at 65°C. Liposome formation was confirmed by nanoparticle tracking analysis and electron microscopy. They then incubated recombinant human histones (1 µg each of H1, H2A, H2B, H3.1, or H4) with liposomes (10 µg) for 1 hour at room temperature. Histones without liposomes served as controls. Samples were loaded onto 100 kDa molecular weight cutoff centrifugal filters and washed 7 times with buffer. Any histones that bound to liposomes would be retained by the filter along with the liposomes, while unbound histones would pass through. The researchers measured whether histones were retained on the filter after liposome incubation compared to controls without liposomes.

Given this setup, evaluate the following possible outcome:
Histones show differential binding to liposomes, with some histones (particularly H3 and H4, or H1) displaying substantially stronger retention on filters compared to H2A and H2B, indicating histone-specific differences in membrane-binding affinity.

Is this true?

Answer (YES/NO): NO